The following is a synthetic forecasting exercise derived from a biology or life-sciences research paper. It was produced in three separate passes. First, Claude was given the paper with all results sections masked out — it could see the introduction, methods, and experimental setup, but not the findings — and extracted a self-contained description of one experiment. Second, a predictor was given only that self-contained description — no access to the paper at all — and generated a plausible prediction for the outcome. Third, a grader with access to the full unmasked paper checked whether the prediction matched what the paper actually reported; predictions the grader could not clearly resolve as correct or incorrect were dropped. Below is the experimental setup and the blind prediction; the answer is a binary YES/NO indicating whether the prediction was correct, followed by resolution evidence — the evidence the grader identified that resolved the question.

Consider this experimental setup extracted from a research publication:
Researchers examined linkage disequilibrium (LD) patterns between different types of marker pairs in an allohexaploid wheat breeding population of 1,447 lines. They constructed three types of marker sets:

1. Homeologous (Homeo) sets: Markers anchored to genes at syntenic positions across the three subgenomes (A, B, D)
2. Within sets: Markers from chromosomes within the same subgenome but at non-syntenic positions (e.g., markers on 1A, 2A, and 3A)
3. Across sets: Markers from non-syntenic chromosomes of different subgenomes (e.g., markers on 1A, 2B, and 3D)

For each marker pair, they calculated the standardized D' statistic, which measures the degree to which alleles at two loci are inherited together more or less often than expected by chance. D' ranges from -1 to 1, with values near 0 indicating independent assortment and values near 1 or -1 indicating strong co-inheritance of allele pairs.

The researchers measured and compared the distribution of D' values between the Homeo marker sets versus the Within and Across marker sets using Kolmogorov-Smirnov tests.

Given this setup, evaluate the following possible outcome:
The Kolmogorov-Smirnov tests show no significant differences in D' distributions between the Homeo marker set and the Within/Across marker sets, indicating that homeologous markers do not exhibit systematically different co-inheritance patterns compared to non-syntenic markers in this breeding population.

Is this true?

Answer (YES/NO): NO